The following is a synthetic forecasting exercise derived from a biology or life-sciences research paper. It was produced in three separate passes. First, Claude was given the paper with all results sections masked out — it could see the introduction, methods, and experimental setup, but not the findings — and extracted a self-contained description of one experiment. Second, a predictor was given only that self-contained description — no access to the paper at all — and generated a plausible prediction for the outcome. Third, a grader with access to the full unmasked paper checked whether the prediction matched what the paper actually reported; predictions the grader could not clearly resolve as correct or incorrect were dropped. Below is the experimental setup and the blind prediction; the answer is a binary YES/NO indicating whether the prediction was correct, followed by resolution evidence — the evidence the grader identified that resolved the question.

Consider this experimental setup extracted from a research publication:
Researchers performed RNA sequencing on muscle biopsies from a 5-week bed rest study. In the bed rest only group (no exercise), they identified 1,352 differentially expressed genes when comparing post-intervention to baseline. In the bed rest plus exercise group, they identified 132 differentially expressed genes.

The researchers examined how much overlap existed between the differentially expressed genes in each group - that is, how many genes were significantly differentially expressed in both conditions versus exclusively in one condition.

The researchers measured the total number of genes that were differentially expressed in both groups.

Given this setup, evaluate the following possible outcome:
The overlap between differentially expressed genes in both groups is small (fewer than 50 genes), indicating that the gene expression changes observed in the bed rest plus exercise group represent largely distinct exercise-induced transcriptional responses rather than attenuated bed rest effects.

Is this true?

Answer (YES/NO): NO